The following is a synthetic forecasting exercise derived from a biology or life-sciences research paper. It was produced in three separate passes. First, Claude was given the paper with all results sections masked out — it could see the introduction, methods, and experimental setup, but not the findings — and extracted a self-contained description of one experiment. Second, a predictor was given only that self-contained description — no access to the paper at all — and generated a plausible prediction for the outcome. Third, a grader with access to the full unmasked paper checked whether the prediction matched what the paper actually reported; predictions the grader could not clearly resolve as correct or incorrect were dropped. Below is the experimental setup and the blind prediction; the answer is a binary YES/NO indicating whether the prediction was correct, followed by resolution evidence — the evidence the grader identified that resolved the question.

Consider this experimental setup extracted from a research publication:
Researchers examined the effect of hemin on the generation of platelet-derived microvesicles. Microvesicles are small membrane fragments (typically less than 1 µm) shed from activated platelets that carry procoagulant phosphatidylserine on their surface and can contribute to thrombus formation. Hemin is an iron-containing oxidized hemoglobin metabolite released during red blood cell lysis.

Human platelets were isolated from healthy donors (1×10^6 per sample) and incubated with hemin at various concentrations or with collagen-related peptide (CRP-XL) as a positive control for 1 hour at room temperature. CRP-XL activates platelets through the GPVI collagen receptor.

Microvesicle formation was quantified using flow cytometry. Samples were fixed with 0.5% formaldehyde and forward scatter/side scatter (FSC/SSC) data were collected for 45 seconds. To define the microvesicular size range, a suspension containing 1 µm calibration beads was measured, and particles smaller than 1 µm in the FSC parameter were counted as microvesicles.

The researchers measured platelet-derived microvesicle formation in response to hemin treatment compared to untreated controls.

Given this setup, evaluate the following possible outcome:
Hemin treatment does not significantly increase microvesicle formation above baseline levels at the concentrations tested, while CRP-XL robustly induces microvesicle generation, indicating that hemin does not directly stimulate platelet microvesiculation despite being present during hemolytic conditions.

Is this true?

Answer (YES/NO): NO